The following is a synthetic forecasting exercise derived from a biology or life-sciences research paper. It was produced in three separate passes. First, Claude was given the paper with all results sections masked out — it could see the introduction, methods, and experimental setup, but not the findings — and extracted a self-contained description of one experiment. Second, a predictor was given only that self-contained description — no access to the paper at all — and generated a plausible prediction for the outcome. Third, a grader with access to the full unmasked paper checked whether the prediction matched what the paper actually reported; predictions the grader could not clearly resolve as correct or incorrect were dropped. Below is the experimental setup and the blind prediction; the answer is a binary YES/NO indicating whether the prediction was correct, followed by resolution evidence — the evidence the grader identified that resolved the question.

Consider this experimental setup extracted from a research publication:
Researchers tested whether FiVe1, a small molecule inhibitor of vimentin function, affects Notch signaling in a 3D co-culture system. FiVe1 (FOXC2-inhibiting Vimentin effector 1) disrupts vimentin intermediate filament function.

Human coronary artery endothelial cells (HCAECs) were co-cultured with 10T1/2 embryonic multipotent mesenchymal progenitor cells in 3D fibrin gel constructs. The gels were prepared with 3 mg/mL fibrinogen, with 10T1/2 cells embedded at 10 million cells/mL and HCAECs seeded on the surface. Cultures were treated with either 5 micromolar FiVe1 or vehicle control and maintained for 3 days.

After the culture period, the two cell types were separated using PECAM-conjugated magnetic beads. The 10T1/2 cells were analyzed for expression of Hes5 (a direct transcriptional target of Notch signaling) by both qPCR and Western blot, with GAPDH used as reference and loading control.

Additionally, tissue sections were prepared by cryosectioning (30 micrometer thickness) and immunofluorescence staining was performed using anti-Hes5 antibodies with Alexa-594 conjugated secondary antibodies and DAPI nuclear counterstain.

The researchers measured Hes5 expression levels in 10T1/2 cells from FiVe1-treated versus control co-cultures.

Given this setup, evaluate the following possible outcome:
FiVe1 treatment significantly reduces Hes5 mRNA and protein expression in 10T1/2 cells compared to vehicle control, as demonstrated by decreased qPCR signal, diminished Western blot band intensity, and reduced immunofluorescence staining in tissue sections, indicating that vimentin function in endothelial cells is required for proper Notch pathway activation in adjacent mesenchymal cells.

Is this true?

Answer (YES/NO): NO